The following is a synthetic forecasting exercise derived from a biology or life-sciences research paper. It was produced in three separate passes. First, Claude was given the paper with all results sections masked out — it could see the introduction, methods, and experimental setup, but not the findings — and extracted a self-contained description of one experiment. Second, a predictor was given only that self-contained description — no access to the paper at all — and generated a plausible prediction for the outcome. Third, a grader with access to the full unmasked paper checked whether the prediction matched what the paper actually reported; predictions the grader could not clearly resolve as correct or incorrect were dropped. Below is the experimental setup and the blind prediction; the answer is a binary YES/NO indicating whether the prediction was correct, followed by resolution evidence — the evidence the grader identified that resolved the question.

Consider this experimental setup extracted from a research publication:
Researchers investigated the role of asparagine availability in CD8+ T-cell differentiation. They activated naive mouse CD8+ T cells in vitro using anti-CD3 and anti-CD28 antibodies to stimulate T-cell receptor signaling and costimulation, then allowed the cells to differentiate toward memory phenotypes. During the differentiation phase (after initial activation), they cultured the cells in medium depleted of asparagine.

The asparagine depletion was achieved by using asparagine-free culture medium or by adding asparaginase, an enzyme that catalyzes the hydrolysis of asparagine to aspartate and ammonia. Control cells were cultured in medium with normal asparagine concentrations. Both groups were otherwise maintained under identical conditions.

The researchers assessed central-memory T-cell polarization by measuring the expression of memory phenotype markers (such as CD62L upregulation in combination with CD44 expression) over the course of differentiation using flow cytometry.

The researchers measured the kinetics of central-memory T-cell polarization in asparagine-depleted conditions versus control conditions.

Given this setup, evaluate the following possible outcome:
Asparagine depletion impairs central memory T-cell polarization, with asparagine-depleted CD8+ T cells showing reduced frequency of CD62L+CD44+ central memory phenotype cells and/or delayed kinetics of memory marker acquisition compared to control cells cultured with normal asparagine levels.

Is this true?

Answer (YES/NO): YES